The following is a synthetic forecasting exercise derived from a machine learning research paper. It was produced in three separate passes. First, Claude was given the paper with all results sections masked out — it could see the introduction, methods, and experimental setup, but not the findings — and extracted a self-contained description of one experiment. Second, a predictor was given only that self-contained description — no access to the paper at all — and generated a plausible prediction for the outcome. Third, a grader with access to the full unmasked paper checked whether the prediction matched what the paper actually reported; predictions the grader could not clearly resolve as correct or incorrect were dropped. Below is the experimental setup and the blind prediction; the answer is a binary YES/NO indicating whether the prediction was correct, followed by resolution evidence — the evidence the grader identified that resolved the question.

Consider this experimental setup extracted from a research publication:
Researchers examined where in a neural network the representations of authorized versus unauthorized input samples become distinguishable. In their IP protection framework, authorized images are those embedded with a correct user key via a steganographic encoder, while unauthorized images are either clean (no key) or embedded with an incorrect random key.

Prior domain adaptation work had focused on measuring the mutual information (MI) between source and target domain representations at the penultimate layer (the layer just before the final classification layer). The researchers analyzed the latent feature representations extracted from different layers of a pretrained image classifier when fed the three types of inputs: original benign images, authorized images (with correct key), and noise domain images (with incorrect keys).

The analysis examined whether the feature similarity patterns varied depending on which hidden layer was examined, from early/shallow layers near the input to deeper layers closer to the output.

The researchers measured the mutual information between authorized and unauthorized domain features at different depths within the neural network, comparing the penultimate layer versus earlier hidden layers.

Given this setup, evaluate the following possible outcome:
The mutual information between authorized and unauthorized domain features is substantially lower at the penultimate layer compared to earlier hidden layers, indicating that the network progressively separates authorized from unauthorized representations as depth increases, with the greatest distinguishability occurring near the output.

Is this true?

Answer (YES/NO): YES